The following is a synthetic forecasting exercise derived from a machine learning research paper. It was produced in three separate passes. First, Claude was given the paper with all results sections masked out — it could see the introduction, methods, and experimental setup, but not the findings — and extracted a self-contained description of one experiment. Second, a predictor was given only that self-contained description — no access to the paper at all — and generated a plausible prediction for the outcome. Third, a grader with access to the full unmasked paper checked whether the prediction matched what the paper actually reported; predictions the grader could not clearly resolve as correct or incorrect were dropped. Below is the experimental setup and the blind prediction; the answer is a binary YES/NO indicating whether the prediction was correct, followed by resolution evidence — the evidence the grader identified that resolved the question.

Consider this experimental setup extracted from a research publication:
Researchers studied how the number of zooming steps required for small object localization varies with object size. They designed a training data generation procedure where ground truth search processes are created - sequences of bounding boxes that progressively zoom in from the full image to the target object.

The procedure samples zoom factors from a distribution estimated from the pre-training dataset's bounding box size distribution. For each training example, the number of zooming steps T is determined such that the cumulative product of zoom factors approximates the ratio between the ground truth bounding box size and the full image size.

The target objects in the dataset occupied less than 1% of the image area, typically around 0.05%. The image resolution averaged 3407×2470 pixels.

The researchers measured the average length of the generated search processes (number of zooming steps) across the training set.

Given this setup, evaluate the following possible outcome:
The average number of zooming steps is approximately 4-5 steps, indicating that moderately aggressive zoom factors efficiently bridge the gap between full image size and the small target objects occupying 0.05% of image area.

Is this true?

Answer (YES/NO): NO